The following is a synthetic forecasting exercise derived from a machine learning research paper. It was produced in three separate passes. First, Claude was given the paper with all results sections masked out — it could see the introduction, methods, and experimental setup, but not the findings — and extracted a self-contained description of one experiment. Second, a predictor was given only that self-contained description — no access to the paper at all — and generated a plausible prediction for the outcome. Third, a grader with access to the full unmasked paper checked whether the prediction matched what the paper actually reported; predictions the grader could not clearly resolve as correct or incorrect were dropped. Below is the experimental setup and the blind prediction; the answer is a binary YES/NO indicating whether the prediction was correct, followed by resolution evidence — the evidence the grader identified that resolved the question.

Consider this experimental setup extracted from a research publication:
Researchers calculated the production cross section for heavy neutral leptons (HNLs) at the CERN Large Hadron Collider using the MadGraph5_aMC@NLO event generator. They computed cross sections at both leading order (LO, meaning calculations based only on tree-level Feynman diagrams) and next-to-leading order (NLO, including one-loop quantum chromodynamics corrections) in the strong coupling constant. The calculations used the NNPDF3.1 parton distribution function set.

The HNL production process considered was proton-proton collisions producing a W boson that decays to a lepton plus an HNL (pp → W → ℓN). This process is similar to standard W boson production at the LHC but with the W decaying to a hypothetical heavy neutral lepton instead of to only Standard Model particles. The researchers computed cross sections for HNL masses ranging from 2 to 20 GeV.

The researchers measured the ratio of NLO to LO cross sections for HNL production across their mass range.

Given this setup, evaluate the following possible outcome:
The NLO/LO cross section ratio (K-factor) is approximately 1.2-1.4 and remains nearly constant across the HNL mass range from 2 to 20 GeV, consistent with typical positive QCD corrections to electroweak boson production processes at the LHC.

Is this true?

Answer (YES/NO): NO